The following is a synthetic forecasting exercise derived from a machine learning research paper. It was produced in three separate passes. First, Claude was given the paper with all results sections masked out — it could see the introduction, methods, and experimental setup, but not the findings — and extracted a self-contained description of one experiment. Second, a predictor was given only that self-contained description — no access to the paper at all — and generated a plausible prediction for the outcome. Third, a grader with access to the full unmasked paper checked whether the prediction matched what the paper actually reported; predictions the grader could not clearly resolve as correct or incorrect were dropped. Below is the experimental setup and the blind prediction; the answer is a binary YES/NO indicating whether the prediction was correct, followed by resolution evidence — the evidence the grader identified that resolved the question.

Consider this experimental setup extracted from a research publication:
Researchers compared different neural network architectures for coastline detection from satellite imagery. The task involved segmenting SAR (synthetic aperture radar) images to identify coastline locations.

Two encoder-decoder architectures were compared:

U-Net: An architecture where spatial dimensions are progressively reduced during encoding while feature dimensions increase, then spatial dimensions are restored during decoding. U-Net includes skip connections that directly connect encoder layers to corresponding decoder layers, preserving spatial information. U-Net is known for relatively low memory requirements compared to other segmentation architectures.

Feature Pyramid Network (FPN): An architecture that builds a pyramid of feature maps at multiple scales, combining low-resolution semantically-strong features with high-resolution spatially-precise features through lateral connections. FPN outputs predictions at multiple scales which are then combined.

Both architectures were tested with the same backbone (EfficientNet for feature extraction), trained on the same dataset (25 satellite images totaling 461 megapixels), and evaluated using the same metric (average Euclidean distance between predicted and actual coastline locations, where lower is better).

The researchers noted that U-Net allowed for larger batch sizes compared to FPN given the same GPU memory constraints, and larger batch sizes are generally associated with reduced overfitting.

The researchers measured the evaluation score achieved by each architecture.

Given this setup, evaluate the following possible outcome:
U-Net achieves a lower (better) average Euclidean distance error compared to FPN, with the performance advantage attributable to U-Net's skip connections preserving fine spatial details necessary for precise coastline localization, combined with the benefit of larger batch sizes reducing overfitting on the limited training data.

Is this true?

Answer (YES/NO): NO